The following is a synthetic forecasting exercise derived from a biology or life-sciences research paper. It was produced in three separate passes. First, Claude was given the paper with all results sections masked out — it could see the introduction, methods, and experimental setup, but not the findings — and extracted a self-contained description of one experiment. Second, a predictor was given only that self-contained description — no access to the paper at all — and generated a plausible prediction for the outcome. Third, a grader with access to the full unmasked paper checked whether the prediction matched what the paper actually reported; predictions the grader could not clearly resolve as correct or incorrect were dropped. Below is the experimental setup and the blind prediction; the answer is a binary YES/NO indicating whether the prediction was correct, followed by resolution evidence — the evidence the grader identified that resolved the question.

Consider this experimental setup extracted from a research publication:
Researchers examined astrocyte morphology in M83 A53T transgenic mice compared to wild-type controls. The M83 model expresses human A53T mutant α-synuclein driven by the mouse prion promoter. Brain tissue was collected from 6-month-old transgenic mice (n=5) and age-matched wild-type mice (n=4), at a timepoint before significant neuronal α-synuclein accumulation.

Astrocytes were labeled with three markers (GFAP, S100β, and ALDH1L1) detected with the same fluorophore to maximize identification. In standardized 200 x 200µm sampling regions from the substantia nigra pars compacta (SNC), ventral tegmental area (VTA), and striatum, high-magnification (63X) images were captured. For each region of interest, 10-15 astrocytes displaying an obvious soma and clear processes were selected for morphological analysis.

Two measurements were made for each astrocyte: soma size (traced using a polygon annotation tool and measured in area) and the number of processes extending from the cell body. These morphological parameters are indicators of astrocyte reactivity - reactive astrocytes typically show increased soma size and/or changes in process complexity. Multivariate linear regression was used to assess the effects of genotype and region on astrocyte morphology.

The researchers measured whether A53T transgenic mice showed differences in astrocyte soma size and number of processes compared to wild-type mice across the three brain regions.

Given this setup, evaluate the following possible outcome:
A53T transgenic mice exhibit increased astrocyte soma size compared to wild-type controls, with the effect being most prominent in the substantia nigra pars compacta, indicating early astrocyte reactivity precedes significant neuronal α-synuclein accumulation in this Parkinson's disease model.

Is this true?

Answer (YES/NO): NO